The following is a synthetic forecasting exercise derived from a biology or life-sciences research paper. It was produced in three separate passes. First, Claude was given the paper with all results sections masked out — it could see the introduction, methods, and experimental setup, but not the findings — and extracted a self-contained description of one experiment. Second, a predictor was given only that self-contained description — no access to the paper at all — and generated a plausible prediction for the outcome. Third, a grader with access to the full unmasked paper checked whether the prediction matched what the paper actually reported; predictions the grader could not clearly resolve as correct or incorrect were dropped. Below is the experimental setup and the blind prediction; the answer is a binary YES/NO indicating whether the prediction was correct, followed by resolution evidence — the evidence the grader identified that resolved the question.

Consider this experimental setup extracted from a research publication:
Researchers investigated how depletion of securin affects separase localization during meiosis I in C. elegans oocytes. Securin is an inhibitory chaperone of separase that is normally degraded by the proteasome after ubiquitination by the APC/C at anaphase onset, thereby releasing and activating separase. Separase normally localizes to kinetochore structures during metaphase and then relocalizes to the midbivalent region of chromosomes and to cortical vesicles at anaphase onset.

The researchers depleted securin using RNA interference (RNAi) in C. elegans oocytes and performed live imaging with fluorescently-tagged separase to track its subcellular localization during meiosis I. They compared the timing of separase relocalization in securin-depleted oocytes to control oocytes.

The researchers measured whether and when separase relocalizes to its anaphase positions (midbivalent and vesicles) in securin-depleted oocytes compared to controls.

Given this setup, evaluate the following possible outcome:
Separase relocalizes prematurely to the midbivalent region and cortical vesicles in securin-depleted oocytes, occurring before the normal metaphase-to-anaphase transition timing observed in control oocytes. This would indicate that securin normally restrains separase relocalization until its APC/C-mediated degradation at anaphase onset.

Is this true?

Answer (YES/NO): YES